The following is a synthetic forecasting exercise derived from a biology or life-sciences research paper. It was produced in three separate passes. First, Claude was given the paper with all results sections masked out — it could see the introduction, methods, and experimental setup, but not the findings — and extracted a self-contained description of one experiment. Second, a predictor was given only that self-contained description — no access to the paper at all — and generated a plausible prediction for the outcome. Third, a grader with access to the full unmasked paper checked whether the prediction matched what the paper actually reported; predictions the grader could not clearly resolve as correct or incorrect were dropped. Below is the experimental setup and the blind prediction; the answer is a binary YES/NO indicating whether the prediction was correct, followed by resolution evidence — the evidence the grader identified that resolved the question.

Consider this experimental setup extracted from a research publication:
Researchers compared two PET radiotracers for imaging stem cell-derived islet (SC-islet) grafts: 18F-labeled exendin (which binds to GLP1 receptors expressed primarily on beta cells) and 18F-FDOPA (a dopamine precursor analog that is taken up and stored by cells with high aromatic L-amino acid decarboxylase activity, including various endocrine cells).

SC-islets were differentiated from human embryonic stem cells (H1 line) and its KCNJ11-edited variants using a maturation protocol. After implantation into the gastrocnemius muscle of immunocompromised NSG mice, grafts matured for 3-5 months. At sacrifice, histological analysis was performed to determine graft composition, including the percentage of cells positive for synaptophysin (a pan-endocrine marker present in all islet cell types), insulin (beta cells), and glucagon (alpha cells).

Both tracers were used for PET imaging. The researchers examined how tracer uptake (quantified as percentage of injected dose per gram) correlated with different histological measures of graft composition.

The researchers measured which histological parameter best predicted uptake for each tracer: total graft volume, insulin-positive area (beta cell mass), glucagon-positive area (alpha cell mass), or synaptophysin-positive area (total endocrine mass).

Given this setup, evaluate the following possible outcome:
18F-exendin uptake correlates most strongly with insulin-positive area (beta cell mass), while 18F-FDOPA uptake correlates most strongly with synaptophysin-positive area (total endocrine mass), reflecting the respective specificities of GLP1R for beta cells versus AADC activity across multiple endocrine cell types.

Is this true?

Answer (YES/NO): NO